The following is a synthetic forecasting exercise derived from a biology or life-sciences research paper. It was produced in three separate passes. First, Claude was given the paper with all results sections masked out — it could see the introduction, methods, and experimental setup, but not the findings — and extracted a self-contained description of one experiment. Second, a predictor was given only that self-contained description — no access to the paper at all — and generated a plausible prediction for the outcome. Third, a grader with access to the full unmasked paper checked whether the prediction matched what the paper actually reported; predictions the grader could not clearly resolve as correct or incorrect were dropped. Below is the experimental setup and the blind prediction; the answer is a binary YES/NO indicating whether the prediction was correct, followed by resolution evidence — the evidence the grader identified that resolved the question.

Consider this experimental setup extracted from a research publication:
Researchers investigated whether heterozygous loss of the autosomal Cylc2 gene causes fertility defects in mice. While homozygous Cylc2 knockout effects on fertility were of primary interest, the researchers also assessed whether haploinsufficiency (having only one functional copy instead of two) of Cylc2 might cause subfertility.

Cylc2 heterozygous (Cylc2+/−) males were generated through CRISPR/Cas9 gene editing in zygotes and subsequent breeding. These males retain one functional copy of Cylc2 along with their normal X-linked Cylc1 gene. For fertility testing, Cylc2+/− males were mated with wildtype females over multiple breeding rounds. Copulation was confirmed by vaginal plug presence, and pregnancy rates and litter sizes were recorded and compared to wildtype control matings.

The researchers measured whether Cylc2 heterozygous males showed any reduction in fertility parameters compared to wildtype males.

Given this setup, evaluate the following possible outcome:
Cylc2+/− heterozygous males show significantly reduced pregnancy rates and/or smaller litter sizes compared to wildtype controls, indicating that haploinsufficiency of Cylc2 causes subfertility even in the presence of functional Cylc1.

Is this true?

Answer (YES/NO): NO